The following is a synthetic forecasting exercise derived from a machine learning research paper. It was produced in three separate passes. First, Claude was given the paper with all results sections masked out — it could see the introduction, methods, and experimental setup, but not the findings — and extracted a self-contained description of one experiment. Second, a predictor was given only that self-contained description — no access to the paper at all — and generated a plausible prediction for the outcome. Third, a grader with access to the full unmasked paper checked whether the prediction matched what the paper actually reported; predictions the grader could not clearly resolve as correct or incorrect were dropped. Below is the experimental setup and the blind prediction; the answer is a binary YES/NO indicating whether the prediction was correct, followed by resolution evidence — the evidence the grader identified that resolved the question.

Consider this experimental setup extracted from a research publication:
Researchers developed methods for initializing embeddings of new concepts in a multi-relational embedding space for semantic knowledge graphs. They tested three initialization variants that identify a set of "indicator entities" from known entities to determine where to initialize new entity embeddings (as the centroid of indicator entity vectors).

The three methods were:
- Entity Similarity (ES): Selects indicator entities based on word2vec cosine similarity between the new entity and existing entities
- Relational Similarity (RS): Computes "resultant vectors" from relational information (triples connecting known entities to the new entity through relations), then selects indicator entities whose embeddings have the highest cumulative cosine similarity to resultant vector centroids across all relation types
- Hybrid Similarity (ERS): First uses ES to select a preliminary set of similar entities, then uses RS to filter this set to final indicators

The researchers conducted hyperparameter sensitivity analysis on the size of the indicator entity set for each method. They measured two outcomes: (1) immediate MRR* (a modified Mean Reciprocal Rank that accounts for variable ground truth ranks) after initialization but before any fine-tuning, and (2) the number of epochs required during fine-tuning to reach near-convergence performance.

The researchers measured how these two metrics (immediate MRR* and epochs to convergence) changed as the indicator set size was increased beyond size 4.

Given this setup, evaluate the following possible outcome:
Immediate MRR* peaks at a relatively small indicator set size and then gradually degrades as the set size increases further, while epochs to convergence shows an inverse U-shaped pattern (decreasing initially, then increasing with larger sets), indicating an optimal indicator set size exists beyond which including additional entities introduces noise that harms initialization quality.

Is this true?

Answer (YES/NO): NO